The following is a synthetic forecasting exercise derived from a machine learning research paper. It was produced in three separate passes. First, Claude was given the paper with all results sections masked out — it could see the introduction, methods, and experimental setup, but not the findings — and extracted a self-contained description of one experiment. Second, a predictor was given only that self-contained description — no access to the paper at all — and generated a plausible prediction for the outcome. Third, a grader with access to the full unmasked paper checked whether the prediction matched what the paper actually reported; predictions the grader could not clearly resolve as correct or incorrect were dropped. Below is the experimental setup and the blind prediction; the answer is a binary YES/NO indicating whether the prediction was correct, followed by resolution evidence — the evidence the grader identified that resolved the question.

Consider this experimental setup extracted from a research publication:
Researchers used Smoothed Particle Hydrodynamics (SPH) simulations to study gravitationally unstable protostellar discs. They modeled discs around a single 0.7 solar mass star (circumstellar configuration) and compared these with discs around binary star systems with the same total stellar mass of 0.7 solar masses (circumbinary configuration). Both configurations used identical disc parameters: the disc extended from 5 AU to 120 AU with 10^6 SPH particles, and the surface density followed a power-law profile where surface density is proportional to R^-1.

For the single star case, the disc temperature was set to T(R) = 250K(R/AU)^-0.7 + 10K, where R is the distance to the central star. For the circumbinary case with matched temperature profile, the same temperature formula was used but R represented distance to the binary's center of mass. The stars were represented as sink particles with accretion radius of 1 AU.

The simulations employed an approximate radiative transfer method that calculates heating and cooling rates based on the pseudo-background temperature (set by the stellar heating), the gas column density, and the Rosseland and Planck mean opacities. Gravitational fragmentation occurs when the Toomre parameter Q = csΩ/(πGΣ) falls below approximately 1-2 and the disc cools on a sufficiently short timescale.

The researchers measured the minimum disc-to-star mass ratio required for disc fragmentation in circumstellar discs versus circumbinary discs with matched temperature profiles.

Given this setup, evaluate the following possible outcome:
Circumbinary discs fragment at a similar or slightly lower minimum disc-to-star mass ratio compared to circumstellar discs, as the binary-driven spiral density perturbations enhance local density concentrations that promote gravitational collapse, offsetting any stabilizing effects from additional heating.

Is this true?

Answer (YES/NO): YES